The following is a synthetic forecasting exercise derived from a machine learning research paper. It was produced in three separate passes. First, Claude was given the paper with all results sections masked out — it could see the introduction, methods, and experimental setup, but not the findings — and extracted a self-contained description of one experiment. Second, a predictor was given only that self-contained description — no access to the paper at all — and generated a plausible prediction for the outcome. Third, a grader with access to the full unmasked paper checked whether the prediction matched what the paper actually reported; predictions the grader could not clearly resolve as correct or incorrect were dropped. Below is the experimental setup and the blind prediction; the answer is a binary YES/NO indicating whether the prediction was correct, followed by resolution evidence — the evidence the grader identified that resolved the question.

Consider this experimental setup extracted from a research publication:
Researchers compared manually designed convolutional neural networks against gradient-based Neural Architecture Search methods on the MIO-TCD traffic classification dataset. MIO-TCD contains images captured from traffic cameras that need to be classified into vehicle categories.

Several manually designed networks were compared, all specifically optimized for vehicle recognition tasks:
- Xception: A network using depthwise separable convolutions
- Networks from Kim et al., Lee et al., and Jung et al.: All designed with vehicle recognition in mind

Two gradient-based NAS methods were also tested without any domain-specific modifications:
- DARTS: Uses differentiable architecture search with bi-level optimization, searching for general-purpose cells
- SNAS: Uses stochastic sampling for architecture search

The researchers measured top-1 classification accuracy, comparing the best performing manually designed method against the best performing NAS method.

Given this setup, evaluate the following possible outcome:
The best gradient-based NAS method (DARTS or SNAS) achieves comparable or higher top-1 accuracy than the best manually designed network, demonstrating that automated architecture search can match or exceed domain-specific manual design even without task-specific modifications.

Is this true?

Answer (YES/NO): NO